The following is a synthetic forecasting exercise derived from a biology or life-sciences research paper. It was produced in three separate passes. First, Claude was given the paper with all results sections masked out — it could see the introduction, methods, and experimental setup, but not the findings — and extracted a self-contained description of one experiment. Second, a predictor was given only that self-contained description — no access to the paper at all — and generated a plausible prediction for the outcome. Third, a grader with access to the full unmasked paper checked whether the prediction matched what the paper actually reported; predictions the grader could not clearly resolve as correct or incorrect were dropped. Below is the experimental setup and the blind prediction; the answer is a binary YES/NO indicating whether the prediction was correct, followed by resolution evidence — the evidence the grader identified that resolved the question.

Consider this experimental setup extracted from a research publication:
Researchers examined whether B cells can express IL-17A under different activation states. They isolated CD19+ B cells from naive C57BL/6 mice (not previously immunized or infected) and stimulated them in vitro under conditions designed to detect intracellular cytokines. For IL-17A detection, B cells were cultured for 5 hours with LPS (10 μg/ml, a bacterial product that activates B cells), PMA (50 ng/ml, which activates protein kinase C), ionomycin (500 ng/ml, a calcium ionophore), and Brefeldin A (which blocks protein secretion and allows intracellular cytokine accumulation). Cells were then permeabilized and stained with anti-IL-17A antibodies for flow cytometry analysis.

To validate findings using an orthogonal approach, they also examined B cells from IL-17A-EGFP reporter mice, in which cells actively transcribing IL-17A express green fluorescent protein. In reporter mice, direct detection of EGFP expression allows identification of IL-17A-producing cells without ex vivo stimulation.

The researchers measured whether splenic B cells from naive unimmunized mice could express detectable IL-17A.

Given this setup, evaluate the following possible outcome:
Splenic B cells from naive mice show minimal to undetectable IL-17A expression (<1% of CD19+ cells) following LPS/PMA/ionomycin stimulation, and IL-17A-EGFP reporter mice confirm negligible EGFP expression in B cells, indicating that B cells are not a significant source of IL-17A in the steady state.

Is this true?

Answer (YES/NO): NO